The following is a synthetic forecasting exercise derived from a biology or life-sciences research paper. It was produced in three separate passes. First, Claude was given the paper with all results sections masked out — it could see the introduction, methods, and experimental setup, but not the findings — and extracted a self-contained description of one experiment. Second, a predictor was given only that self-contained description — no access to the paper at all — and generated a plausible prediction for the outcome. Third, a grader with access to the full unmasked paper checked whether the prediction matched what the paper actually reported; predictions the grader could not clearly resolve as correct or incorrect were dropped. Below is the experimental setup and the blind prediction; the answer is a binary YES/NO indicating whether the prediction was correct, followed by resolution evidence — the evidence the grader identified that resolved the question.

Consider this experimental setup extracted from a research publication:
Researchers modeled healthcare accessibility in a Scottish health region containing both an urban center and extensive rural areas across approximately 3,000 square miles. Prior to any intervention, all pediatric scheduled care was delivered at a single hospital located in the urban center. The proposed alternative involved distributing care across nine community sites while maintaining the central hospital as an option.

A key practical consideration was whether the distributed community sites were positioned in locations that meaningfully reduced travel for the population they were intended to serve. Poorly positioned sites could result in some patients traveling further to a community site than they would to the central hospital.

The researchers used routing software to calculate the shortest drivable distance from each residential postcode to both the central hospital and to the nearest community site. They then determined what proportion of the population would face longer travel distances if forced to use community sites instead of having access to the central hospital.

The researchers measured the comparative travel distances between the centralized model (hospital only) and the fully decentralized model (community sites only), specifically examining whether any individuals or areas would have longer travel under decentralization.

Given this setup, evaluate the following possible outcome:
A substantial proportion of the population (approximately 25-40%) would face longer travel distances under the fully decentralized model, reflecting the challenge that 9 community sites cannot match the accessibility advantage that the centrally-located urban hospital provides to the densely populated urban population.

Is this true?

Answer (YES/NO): NO